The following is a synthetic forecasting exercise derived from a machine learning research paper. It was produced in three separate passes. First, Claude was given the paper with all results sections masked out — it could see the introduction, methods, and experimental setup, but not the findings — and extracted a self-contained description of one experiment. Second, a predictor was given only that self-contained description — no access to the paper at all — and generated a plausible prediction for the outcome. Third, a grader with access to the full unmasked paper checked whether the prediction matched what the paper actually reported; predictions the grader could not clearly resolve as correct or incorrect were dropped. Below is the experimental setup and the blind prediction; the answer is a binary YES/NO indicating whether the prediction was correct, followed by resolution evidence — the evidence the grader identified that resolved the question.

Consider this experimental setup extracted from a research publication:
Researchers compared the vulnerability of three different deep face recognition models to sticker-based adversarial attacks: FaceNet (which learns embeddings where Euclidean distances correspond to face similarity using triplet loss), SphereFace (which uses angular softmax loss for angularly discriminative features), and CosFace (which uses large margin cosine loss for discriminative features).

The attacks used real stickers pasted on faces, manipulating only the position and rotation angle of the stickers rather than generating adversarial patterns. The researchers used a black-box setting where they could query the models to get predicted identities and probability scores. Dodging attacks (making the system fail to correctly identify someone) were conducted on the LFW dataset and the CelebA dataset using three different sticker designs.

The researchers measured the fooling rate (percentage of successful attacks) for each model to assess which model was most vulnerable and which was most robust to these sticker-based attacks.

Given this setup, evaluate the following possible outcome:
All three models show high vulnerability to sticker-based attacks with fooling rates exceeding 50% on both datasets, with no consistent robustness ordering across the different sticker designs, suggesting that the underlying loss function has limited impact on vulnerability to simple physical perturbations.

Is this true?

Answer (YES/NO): NO